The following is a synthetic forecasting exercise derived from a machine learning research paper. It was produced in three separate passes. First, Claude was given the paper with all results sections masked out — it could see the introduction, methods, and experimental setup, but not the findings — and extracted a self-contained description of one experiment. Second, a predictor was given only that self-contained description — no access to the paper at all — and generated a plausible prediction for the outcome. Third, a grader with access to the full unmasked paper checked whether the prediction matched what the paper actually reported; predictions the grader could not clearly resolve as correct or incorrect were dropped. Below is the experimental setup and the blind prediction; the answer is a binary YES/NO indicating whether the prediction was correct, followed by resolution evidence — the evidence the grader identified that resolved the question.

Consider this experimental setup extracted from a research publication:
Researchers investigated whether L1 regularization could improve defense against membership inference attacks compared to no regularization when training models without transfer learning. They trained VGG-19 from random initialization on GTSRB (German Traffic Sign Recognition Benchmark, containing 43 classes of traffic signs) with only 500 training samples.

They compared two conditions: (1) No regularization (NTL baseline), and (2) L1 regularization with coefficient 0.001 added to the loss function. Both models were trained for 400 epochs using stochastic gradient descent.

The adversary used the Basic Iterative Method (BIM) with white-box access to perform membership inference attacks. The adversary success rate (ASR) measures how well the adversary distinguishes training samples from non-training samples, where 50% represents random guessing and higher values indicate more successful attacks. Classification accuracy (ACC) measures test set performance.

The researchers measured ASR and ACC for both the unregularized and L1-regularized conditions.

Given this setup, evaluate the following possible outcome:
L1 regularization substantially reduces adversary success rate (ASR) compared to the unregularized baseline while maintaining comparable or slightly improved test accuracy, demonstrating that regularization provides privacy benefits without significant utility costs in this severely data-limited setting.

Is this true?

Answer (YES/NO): NO